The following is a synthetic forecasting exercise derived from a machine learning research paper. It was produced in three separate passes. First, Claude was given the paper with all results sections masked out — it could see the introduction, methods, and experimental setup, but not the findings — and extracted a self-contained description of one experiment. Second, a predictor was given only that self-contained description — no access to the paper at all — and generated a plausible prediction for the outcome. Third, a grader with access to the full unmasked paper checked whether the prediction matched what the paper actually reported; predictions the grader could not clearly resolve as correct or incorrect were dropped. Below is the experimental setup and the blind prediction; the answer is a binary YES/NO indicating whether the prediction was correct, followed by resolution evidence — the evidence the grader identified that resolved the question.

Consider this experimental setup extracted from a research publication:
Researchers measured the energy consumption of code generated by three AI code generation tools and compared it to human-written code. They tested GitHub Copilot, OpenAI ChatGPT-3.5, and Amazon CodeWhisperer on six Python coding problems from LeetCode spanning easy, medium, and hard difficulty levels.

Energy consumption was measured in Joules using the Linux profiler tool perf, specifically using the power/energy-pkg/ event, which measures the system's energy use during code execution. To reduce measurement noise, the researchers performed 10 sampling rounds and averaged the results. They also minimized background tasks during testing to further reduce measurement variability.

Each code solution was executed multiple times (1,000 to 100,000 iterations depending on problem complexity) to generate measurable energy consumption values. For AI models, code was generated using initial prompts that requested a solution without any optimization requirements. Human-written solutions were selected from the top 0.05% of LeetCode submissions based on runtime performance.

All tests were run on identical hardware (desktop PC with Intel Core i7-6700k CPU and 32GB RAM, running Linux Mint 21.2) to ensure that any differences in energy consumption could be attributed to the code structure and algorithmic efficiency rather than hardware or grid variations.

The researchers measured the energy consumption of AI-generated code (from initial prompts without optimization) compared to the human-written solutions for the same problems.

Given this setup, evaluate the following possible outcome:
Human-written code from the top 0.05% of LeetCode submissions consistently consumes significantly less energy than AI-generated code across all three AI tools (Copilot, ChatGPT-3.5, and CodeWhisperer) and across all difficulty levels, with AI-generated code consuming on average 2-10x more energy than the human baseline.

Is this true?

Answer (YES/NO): NO